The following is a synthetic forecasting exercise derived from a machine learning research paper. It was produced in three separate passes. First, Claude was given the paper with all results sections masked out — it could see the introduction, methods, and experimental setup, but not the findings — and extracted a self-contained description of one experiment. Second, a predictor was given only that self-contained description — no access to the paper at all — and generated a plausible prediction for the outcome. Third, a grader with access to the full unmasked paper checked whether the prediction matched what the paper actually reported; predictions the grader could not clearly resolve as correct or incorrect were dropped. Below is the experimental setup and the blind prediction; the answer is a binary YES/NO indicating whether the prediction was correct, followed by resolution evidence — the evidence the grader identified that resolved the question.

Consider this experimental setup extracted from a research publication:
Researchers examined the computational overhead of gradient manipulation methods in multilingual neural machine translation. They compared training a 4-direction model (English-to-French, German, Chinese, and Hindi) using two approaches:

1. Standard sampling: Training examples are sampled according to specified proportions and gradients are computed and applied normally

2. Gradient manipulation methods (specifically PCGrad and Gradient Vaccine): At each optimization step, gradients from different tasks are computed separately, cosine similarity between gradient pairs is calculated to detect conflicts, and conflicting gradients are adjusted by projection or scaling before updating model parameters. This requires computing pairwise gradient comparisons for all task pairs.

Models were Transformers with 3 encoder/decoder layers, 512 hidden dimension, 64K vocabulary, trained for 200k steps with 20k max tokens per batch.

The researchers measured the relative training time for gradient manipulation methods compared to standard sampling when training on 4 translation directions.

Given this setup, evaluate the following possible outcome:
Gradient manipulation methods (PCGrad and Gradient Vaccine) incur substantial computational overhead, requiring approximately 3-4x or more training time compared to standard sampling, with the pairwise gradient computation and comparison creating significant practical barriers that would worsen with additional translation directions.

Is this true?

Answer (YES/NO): YES